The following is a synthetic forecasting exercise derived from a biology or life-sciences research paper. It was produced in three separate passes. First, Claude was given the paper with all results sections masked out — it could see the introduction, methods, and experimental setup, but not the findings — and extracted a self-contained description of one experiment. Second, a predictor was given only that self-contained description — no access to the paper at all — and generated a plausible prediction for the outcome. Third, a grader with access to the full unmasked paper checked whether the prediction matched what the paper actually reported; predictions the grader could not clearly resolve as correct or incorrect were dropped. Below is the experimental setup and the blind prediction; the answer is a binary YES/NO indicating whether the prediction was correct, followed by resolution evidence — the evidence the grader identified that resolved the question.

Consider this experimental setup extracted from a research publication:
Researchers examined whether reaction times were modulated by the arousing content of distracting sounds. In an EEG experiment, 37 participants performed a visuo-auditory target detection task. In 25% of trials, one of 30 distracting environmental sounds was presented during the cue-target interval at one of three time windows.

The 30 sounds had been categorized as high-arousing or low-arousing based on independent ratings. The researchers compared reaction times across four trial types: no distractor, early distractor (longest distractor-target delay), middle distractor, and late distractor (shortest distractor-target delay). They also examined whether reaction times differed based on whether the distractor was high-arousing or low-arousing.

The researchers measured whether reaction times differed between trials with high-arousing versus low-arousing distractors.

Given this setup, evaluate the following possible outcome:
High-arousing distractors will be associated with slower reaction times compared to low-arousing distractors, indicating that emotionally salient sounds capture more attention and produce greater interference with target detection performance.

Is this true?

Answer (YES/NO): NO